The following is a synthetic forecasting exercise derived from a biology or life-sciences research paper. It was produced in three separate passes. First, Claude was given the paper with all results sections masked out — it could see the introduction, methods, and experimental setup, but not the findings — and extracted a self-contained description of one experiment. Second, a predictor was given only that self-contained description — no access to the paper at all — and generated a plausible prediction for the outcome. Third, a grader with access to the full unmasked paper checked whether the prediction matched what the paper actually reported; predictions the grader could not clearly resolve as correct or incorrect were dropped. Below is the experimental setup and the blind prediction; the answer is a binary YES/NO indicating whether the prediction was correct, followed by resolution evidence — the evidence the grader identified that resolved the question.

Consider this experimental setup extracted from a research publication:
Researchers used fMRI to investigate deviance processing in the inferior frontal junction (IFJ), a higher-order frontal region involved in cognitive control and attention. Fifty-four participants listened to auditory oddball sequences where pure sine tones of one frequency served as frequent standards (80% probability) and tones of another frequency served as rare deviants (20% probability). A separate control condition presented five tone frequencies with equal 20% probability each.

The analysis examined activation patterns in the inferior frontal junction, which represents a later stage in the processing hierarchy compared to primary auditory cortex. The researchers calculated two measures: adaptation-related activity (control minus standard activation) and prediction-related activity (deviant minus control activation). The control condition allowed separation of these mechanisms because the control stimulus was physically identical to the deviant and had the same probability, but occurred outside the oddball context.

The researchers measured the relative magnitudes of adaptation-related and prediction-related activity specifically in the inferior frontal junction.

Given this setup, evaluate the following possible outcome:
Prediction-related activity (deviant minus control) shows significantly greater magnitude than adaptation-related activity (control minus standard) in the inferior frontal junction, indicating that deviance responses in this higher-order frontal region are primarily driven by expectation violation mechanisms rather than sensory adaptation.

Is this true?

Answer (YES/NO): NO